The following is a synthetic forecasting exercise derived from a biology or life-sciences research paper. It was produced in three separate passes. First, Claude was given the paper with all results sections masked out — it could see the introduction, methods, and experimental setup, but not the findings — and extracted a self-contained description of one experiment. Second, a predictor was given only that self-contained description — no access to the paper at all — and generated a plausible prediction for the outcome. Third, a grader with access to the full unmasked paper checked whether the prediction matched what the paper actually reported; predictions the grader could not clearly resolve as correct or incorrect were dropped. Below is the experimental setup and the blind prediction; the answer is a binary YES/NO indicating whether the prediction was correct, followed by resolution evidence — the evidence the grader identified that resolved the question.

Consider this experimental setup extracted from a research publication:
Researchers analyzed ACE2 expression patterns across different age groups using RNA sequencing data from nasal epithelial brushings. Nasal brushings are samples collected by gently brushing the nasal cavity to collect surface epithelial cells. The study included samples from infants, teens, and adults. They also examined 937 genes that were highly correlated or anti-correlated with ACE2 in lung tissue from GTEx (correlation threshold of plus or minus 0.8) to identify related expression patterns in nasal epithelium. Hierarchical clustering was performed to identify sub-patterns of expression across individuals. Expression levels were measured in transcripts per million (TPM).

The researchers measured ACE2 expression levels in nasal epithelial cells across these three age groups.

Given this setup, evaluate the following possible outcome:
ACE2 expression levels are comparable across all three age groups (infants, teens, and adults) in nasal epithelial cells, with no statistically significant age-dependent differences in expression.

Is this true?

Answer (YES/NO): NO